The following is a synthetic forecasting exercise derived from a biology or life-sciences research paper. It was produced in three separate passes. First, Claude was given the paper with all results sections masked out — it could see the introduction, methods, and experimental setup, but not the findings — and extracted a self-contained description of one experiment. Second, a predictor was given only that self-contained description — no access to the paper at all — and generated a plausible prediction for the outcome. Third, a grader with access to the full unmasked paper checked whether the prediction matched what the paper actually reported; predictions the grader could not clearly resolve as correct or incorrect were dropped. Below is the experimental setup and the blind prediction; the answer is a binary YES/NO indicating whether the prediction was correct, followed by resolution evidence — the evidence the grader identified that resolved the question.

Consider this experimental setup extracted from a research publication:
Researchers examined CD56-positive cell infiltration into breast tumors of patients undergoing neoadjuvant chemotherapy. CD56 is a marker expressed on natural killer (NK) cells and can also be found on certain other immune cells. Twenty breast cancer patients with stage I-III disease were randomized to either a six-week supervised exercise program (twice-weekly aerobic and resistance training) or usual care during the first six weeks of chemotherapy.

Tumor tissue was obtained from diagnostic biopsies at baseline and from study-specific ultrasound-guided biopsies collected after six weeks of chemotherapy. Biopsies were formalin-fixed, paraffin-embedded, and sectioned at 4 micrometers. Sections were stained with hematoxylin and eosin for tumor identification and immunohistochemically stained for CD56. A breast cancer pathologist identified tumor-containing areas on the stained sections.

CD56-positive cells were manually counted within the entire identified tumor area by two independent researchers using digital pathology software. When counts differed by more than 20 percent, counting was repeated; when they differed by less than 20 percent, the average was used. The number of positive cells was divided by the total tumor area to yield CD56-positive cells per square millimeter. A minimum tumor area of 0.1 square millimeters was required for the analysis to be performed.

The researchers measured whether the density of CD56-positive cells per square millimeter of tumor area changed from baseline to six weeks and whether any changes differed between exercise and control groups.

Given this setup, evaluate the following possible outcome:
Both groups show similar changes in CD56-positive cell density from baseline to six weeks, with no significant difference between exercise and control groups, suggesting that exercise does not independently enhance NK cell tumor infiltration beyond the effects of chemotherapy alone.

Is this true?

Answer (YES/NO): NO